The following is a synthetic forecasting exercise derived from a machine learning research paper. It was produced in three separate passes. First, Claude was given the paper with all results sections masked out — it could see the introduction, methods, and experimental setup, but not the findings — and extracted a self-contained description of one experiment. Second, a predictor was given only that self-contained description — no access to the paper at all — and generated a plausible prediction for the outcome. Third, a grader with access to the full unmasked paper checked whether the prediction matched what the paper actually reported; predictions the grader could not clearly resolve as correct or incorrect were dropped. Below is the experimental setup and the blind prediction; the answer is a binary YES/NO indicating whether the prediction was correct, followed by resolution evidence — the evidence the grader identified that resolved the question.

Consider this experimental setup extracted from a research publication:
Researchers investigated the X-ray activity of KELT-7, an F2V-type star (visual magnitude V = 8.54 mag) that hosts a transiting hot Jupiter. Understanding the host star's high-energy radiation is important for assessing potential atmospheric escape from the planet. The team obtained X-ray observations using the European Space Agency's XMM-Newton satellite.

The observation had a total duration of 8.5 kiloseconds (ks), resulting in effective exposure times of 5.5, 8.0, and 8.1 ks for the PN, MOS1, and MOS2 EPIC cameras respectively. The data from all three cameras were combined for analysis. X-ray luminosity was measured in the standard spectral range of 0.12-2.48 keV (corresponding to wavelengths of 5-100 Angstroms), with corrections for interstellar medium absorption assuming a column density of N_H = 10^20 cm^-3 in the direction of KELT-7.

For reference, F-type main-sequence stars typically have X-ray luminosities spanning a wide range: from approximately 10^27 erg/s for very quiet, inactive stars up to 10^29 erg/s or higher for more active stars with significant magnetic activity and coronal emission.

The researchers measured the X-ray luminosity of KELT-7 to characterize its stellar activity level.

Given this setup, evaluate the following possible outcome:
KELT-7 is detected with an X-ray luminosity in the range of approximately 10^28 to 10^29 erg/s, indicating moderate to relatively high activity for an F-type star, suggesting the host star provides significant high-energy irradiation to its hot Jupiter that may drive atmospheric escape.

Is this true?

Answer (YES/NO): YES